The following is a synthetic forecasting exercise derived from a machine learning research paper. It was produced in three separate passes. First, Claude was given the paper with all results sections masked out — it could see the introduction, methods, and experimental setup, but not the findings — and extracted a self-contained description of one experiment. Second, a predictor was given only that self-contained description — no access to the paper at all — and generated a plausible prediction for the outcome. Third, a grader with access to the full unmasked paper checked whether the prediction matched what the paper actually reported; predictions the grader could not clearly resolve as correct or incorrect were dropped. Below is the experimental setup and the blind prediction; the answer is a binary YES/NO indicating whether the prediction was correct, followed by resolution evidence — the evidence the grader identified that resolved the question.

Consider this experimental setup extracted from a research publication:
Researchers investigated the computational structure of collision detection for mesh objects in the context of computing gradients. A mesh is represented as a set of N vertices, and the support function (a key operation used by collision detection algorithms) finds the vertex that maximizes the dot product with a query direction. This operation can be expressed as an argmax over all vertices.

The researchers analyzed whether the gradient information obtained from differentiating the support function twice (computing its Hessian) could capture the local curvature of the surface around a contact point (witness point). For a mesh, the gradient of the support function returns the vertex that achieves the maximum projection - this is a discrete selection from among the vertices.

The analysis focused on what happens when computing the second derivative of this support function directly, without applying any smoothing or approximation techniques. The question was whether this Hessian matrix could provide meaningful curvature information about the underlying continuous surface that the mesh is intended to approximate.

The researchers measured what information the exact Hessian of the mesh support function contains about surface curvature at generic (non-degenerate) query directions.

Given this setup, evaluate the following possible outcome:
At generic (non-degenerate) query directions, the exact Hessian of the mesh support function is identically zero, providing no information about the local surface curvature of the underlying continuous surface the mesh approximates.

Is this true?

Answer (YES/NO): YES